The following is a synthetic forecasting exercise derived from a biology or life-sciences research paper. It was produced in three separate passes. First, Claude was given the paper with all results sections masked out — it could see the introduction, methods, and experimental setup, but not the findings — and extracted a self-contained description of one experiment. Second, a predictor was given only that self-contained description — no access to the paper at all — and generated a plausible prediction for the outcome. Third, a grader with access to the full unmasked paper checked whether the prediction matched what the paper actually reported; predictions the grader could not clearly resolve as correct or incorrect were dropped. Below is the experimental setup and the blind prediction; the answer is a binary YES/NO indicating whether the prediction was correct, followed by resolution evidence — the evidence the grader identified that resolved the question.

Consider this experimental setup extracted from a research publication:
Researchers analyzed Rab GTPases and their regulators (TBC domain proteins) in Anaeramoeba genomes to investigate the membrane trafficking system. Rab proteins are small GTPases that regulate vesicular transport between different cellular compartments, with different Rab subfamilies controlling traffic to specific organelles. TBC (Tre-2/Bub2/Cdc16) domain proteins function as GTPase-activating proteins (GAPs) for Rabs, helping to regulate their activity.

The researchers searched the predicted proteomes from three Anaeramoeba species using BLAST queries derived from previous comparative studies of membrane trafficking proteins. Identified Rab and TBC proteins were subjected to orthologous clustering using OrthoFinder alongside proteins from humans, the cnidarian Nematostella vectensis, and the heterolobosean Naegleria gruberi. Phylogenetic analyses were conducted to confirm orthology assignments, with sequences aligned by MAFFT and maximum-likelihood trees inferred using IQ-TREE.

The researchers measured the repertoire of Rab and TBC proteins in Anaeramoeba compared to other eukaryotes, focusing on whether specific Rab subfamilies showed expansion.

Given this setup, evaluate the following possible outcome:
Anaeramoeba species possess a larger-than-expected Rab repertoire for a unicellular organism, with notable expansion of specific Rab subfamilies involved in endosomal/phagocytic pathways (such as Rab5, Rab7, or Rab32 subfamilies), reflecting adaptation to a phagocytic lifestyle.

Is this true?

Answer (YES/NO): NO